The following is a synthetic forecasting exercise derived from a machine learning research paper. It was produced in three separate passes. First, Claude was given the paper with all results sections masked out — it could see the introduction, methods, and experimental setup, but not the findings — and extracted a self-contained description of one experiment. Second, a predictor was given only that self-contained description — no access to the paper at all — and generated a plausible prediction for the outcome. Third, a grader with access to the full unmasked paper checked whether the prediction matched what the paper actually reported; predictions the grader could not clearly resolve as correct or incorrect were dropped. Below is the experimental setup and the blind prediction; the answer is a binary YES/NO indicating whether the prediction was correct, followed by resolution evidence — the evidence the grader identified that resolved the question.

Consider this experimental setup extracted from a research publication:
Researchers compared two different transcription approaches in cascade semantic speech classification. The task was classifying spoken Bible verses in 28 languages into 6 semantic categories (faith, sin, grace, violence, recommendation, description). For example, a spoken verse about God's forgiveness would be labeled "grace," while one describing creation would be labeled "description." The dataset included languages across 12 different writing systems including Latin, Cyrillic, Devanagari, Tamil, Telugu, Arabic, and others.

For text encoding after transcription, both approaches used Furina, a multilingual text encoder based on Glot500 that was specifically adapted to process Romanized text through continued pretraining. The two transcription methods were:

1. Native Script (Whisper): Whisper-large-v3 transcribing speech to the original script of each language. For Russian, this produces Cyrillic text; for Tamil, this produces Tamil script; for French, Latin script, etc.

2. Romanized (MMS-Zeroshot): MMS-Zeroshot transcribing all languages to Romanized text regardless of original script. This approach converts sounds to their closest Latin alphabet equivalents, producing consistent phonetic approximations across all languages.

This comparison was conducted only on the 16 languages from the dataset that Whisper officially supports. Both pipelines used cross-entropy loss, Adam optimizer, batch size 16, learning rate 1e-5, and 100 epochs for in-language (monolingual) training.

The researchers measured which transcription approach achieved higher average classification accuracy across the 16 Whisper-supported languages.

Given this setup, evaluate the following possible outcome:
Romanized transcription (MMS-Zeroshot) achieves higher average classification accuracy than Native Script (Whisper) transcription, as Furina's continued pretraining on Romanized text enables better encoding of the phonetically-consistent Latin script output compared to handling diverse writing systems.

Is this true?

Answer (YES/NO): NO